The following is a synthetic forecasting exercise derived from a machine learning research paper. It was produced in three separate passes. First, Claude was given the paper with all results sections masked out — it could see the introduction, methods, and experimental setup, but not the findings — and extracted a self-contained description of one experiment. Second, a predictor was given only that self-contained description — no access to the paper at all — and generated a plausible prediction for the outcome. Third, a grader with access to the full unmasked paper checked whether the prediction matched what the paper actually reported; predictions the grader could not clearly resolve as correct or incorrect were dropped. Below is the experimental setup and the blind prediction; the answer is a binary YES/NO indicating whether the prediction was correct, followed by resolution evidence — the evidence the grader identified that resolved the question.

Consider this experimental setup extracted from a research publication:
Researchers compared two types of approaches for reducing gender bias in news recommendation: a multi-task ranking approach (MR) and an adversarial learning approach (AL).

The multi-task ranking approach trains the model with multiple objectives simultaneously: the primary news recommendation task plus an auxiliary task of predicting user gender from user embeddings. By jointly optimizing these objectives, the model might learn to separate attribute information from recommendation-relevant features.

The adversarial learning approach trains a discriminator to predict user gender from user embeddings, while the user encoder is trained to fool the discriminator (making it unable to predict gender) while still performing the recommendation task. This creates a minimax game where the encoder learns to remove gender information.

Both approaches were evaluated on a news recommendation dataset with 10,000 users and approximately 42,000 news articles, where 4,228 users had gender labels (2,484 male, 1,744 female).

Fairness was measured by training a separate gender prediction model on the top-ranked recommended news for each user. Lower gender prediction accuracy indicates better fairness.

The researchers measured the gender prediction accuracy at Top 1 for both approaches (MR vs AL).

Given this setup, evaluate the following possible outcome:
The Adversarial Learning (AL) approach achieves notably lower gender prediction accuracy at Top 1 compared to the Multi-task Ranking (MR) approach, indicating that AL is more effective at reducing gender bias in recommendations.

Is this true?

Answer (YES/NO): YES